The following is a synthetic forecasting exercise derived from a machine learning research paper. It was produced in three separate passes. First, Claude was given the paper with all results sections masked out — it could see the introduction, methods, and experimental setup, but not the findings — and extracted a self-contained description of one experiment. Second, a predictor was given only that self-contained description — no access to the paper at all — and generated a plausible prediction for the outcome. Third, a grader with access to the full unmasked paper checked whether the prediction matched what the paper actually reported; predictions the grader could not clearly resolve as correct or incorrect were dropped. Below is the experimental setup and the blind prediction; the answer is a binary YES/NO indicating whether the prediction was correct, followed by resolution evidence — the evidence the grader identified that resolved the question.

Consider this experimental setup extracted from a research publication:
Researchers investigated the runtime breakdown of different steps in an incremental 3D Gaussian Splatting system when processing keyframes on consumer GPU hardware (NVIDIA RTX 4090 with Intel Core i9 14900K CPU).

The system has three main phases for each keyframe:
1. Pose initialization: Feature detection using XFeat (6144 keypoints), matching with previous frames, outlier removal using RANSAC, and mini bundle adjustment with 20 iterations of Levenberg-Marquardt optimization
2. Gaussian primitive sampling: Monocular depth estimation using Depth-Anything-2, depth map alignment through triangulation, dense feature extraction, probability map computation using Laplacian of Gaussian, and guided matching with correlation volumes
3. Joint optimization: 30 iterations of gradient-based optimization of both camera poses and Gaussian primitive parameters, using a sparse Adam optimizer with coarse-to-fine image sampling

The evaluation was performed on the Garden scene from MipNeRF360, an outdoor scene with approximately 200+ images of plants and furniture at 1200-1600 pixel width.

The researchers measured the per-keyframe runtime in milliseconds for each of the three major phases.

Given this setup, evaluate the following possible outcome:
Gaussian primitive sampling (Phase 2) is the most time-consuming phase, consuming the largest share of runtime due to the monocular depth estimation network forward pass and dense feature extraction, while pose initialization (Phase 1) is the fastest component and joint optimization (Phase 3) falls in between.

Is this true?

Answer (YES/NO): NO